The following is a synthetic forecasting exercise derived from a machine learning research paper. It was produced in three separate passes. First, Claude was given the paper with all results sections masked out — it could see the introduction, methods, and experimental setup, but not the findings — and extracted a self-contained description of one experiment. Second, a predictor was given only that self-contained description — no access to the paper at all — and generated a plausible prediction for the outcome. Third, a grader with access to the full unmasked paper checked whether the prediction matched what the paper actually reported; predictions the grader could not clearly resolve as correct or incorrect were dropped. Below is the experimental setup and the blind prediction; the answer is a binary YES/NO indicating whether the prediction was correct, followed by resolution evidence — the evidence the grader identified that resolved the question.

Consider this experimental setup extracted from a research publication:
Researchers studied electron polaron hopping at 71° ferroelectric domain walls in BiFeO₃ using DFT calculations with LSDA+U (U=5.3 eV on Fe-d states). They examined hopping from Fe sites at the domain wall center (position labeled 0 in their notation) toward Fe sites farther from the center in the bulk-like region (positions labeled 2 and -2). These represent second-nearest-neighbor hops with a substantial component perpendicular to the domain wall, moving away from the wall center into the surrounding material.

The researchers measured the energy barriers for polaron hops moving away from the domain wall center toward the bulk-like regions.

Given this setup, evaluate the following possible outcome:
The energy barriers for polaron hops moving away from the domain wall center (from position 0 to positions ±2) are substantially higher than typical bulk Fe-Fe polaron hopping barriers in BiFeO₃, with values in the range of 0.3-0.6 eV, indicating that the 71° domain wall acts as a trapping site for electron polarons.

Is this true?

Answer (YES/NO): NO